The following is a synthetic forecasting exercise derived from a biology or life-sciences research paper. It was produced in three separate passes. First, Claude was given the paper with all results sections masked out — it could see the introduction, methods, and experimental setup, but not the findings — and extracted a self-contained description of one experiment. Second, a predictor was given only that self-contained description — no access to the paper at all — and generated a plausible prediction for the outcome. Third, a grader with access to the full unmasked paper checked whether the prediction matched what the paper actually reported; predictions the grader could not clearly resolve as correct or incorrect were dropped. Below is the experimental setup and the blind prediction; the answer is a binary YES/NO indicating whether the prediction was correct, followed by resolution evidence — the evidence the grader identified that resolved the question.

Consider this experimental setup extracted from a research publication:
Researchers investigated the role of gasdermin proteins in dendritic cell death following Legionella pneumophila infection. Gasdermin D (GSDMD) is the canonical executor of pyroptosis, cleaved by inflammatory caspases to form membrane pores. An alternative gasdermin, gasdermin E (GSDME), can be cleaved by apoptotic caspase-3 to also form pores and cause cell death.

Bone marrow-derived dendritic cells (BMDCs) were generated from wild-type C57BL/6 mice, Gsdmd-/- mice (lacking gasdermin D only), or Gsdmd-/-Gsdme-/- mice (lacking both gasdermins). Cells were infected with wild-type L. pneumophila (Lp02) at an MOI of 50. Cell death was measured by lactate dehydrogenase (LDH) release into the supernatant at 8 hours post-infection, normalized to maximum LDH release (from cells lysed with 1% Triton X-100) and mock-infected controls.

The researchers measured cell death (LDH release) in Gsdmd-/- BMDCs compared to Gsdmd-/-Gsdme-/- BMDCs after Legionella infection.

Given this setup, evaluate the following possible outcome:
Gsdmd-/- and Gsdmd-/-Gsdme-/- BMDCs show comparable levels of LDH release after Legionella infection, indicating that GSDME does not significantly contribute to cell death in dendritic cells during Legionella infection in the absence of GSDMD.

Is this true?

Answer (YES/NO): YES